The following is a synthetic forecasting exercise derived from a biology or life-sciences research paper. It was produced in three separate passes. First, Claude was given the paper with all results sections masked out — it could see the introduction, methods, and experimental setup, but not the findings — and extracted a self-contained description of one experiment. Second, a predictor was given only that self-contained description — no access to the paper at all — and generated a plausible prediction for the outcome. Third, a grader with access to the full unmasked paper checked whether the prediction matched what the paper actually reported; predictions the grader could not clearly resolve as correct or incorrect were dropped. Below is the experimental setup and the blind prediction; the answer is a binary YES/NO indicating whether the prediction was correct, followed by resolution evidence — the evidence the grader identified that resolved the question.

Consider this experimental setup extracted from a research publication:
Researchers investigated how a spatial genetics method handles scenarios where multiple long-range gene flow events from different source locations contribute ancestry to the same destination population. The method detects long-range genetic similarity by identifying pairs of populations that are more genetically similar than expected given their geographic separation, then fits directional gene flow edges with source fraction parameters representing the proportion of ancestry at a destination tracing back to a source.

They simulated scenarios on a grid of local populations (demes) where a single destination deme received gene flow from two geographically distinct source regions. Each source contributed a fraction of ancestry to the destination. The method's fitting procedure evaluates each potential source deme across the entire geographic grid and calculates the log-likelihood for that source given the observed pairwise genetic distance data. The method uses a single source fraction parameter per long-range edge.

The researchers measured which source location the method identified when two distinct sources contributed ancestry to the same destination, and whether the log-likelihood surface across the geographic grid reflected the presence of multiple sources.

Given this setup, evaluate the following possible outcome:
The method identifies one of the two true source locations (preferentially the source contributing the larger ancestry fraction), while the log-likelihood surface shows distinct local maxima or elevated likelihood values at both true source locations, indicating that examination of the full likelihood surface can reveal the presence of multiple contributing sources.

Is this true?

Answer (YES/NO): NO